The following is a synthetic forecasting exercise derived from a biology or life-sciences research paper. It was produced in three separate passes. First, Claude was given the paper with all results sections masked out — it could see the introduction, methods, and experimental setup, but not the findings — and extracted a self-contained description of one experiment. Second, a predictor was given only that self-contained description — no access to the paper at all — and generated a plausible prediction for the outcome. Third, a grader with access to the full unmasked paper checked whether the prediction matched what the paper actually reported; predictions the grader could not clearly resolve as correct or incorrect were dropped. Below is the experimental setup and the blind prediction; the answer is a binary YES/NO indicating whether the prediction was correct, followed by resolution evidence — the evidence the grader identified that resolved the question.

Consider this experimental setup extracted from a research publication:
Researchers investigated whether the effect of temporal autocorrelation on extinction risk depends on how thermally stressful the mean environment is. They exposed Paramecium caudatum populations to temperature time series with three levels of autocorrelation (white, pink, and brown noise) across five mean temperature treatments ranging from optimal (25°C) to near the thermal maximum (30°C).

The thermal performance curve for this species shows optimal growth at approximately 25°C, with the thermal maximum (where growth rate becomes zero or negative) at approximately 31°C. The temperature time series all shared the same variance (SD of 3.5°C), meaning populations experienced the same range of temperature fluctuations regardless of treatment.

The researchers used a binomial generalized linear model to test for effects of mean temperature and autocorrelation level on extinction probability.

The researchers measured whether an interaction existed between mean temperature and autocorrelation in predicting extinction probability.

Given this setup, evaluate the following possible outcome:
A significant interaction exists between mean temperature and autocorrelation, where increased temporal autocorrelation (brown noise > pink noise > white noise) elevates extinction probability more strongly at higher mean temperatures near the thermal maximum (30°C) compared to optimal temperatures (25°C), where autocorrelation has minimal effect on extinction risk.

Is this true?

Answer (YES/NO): NO